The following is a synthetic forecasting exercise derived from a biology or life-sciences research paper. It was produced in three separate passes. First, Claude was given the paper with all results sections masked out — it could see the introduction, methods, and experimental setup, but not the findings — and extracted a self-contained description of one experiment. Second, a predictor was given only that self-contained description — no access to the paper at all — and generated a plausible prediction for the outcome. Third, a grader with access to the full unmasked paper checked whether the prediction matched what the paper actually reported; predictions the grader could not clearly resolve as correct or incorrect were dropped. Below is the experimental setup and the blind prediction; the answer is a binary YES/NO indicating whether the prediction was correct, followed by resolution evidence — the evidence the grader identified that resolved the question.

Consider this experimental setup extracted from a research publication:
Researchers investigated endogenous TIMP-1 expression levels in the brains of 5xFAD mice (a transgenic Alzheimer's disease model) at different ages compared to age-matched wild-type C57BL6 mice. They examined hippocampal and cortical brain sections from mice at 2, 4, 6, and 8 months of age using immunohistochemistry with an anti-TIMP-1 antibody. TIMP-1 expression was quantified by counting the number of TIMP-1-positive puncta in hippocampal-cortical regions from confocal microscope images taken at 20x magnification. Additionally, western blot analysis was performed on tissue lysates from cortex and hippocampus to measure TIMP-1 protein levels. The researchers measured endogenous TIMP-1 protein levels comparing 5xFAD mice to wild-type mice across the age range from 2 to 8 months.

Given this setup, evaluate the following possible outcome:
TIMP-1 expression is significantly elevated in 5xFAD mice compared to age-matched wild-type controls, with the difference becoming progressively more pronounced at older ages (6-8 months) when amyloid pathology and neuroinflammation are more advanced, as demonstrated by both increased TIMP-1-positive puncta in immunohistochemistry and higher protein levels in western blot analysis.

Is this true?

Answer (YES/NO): NO